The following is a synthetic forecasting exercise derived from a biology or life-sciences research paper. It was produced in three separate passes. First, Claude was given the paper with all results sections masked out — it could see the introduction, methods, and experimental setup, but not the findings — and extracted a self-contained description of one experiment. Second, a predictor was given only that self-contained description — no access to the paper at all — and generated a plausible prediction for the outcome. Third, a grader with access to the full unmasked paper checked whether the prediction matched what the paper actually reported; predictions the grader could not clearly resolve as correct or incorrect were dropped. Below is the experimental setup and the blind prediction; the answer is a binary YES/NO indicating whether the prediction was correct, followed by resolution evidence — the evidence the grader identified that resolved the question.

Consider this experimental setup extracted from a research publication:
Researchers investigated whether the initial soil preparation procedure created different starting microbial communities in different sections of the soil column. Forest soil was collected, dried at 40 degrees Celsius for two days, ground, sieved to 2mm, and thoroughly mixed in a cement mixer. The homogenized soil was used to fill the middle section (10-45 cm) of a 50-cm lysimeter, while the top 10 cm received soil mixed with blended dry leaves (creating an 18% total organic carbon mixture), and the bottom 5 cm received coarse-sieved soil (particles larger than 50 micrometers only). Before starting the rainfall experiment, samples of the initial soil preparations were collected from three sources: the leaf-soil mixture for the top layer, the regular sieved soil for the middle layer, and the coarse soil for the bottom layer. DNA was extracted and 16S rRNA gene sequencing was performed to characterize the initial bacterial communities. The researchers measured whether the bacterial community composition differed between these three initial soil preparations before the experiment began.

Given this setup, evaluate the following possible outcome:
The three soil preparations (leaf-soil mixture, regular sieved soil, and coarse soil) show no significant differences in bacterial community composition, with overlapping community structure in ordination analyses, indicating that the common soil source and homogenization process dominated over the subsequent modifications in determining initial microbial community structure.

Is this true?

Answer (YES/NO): NO